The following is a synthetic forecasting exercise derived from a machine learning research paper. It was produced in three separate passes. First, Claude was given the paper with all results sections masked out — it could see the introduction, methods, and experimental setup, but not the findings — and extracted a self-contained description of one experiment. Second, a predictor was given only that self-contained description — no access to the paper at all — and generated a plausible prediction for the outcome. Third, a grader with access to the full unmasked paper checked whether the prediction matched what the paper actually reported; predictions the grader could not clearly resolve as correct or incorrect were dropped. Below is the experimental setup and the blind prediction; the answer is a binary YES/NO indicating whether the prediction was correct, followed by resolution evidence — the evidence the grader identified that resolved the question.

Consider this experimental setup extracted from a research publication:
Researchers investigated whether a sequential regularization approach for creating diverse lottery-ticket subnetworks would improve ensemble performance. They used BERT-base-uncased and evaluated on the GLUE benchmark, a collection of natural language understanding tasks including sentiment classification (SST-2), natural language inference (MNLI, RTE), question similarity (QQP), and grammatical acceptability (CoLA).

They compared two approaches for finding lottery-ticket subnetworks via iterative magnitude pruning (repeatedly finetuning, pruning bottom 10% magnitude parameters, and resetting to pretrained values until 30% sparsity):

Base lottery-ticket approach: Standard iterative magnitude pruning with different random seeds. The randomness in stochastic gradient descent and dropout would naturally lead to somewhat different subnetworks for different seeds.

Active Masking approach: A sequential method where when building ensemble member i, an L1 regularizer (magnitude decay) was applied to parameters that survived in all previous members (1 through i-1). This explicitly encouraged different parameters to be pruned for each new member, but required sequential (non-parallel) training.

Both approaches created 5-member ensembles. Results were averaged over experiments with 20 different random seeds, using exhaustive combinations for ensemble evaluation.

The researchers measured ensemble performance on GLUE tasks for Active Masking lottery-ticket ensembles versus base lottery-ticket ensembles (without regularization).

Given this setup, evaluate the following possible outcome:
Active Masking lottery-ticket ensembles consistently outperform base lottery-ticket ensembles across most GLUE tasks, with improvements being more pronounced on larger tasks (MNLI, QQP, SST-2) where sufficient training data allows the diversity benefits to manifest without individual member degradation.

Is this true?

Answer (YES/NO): NO